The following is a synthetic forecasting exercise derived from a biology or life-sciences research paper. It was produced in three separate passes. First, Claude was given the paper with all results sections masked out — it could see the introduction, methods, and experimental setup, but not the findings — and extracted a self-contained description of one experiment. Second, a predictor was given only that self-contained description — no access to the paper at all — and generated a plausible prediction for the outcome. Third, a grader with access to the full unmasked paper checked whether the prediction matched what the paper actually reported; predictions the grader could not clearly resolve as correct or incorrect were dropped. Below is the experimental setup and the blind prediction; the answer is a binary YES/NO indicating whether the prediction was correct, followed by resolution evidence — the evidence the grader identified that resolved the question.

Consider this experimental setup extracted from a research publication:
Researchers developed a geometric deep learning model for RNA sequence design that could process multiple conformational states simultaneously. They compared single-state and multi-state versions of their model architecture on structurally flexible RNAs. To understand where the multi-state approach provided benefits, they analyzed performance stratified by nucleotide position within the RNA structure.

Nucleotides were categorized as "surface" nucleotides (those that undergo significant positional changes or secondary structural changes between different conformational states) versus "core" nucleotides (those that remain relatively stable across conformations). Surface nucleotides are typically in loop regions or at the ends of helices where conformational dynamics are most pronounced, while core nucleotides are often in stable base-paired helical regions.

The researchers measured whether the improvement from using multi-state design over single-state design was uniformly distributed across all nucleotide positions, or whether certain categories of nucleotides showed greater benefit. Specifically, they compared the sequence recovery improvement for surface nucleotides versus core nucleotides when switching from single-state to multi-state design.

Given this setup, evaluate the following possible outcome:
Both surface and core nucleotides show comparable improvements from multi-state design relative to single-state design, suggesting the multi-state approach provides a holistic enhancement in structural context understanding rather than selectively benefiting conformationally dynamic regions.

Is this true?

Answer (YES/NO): NO